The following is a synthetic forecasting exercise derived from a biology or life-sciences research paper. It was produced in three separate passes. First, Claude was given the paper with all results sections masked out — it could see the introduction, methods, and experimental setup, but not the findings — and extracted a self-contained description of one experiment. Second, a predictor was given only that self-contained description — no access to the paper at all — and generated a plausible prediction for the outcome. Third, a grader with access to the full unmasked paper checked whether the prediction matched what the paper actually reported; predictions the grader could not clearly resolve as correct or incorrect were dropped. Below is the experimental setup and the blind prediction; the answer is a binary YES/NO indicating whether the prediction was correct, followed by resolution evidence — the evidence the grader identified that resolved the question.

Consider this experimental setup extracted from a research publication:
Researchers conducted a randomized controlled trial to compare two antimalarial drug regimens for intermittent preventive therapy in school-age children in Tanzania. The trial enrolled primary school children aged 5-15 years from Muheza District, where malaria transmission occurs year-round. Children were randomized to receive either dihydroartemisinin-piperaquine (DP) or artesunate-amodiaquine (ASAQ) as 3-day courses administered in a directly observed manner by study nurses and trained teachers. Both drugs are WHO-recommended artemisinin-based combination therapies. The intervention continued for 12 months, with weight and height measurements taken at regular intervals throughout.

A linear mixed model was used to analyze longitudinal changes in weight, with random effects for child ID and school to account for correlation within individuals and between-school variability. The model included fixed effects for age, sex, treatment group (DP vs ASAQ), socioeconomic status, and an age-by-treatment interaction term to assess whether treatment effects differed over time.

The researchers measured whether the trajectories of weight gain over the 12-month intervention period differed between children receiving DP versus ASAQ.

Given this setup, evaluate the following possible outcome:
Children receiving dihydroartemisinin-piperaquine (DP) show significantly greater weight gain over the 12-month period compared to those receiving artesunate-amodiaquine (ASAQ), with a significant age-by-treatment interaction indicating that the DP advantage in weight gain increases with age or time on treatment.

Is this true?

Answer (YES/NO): NO